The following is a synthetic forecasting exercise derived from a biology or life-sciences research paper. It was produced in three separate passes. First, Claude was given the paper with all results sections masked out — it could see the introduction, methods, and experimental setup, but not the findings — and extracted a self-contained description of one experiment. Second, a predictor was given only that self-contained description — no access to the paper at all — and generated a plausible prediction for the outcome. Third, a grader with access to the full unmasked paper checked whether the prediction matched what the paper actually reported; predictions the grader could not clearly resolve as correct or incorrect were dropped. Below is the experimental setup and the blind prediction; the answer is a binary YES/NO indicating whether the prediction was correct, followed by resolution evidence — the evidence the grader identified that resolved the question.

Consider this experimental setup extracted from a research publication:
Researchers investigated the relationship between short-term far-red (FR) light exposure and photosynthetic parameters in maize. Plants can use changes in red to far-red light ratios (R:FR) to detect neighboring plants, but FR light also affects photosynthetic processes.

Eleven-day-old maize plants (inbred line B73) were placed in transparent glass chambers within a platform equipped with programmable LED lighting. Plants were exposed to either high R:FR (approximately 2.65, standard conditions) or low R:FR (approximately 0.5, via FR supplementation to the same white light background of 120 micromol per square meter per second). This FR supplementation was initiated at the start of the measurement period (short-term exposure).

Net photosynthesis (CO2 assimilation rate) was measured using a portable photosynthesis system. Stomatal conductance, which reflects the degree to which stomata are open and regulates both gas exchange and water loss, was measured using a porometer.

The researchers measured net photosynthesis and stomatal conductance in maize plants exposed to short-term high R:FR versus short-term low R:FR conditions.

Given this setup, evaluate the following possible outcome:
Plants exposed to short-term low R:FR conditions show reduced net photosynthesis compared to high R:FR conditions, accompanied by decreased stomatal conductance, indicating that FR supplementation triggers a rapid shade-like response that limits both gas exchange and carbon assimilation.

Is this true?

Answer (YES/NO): NO